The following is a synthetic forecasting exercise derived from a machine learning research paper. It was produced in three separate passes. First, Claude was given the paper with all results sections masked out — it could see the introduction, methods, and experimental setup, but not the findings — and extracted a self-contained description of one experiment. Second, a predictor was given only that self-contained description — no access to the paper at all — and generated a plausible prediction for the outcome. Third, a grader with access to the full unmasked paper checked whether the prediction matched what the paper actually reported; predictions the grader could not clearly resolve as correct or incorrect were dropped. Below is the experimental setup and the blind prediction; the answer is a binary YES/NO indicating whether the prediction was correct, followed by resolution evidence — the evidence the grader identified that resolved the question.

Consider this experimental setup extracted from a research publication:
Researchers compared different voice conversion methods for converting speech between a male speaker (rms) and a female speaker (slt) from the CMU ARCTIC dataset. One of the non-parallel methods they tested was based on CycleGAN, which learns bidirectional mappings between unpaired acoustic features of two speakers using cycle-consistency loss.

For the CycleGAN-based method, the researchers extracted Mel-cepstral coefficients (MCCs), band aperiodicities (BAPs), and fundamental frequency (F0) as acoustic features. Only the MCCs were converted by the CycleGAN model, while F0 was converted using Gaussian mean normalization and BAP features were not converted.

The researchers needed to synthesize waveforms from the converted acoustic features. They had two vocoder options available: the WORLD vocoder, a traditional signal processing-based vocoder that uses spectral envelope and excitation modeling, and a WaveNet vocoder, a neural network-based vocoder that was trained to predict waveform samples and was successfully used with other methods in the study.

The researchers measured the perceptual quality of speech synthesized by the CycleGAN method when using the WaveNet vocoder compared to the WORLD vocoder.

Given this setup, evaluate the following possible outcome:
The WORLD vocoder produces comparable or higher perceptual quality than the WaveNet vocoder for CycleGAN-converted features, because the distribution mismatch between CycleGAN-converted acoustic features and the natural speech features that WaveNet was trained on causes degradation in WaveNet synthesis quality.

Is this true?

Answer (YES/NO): YES